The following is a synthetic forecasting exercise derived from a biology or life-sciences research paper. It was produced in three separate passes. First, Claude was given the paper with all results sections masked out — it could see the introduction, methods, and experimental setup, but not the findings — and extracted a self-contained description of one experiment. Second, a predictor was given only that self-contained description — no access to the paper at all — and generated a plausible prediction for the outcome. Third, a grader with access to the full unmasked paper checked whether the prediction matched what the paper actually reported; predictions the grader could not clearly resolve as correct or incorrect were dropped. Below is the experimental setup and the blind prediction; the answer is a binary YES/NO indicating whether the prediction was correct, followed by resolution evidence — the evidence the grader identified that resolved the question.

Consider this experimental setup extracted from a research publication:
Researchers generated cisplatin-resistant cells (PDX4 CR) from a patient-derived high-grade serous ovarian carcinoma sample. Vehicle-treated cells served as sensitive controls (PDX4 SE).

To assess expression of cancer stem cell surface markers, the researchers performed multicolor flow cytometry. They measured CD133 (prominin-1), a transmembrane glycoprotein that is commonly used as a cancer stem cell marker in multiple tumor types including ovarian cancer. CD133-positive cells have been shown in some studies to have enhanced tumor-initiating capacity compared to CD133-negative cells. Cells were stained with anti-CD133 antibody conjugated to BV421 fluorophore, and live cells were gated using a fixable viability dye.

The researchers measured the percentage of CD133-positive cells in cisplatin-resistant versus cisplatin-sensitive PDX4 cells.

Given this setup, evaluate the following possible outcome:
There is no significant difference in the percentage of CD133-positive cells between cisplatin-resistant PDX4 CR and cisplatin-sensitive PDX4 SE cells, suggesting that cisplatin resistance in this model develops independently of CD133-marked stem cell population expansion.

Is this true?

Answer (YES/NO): NO